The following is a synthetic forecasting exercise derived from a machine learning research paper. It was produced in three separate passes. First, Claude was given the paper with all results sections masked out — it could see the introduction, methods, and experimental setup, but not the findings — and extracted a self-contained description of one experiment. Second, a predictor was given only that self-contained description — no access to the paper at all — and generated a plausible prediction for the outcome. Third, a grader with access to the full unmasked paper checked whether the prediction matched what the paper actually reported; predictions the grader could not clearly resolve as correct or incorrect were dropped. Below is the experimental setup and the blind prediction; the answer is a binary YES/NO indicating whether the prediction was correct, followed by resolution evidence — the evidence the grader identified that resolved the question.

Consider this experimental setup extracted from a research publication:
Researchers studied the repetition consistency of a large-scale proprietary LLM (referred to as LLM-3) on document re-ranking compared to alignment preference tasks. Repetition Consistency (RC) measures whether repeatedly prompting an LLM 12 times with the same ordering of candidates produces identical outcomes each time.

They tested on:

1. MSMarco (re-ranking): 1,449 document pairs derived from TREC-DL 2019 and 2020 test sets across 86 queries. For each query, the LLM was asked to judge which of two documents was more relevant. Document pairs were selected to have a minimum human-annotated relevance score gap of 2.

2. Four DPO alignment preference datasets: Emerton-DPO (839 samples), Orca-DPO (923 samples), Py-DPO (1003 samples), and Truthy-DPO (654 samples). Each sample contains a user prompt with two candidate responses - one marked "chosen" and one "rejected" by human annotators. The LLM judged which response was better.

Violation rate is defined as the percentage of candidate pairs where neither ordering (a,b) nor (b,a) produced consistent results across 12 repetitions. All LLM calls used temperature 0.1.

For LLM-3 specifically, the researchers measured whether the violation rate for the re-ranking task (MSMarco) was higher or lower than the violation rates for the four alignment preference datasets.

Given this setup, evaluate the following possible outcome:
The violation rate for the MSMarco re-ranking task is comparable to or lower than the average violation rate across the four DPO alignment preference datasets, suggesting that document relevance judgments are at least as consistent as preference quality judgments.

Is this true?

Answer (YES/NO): NO